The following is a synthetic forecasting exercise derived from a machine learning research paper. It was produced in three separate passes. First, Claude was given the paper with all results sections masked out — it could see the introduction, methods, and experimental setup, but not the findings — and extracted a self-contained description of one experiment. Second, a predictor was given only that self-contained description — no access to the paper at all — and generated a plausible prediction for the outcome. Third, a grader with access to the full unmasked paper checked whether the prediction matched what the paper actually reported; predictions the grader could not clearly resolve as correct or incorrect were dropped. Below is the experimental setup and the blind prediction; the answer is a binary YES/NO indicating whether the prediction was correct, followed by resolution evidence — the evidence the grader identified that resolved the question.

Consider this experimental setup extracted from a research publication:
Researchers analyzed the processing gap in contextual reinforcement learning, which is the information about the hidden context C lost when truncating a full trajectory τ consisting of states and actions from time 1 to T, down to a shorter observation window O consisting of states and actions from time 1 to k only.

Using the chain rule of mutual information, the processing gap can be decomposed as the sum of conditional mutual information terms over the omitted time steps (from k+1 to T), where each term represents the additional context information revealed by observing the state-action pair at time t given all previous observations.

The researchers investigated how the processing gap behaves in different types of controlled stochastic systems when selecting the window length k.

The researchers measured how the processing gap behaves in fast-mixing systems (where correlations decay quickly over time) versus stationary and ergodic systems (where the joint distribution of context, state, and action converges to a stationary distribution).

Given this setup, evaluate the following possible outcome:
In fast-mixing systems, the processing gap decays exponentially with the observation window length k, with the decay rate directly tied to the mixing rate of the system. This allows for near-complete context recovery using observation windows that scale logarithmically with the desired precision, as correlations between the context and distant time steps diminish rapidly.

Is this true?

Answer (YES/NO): YES